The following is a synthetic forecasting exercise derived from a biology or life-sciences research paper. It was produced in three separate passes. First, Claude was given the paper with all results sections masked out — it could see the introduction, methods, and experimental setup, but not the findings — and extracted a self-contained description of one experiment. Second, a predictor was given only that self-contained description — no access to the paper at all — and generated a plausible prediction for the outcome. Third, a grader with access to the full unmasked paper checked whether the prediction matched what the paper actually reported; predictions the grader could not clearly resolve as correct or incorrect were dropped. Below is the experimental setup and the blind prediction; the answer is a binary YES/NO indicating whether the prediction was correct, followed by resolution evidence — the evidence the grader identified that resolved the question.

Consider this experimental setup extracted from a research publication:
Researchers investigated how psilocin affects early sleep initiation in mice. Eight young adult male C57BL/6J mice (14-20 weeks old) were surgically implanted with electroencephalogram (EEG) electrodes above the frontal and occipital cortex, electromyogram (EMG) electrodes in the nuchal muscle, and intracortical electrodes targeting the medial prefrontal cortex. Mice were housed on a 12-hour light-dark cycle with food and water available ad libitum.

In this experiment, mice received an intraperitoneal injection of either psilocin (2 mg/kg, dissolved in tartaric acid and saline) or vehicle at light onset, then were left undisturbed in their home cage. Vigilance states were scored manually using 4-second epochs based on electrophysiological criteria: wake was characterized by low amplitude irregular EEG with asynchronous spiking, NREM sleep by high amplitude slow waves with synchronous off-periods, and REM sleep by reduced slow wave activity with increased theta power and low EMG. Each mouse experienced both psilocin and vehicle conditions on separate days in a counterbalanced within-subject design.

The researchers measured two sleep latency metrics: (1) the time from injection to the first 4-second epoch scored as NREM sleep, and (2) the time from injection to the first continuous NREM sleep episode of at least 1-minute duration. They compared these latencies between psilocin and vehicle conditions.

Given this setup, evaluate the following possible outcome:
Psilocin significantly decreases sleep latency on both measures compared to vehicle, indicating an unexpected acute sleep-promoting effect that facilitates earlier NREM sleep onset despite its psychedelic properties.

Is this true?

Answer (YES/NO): NO